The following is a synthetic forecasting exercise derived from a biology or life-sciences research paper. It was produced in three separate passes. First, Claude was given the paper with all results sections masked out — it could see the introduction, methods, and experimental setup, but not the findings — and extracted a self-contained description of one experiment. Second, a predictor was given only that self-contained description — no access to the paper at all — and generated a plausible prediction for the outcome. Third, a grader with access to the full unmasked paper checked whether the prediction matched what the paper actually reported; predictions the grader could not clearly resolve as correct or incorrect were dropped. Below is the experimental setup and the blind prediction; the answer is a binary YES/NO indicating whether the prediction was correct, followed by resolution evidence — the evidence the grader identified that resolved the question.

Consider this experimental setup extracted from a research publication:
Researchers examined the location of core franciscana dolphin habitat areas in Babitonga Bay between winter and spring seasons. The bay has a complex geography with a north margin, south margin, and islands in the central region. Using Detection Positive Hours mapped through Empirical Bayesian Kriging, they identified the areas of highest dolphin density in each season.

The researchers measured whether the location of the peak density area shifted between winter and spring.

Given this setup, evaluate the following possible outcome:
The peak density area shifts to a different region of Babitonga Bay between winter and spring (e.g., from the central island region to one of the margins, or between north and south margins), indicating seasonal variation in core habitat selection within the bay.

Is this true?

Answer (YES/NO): NO